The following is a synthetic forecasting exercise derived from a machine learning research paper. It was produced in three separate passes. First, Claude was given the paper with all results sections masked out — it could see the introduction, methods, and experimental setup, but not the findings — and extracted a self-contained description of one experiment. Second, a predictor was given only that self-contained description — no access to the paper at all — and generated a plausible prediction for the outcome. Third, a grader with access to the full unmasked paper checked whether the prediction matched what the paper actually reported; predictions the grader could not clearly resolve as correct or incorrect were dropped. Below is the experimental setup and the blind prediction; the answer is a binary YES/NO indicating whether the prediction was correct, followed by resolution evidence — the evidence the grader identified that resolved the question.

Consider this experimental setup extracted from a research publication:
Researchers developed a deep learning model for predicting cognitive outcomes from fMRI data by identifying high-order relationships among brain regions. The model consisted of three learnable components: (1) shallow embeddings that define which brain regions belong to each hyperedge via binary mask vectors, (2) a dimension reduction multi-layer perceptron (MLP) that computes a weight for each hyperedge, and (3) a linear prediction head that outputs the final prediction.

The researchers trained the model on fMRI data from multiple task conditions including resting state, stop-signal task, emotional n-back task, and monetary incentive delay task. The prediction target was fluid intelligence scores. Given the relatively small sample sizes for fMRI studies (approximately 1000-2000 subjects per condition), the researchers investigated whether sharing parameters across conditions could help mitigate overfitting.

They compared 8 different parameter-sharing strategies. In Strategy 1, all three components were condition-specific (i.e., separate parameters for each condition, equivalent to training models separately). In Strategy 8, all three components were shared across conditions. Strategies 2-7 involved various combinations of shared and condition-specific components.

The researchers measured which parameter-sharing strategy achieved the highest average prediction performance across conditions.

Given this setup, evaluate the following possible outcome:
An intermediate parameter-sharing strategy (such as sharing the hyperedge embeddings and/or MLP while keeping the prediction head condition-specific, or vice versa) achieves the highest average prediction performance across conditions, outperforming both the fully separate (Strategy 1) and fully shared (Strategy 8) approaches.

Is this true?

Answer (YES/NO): NO